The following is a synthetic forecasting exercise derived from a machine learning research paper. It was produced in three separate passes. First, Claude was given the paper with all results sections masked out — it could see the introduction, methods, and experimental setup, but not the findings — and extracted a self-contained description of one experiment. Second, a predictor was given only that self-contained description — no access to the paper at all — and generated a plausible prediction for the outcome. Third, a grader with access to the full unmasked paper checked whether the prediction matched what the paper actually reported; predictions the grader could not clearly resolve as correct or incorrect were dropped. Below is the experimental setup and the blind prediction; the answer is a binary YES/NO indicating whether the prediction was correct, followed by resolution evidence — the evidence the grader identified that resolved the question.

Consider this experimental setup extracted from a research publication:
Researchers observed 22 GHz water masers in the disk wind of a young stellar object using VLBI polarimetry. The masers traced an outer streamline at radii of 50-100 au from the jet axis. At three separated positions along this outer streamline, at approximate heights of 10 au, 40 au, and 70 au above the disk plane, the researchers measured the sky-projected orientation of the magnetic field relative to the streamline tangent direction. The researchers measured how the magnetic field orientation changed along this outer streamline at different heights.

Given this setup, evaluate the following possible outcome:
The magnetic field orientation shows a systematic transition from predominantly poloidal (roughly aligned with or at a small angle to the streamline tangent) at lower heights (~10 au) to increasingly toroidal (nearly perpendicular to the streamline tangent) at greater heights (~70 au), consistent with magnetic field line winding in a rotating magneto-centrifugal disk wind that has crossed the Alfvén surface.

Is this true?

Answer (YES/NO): NO